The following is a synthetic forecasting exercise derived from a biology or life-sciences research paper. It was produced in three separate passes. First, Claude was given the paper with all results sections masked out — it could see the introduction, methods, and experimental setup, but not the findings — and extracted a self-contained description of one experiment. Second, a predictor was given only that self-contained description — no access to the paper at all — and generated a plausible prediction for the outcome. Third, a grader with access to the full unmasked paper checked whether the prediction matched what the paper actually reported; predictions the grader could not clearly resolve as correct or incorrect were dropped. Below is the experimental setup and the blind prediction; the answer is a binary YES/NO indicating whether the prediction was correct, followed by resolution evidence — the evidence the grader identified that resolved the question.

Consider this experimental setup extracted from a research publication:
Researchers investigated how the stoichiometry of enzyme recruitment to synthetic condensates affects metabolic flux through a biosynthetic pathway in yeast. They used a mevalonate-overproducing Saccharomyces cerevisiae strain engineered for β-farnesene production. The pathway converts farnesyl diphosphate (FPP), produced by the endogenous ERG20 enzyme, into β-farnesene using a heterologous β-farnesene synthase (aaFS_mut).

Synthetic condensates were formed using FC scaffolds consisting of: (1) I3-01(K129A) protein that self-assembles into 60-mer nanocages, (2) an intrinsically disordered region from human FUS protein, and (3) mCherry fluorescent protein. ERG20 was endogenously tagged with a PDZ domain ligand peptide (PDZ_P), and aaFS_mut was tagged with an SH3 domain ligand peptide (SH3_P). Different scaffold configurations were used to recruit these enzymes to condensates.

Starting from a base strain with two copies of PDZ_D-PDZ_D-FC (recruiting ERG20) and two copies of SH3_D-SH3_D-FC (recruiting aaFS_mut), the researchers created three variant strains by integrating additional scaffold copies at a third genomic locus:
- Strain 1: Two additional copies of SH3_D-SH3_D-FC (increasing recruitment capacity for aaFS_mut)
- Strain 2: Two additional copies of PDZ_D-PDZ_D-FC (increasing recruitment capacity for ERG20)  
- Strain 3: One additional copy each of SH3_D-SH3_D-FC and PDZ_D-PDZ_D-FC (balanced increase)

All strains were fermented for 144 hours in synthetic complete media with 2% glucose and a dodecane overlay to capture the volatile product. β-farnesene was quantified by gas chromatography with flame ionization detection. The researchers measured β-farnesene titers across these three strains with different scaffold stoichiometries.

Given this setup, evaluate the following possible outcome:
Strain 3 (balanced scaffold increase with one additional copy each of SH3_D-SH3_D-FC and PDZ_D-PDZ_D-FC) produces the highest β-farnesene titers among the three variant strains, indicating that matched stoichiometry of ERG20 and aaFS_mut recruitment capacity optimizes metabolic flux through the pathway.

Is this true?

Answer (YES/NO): NO